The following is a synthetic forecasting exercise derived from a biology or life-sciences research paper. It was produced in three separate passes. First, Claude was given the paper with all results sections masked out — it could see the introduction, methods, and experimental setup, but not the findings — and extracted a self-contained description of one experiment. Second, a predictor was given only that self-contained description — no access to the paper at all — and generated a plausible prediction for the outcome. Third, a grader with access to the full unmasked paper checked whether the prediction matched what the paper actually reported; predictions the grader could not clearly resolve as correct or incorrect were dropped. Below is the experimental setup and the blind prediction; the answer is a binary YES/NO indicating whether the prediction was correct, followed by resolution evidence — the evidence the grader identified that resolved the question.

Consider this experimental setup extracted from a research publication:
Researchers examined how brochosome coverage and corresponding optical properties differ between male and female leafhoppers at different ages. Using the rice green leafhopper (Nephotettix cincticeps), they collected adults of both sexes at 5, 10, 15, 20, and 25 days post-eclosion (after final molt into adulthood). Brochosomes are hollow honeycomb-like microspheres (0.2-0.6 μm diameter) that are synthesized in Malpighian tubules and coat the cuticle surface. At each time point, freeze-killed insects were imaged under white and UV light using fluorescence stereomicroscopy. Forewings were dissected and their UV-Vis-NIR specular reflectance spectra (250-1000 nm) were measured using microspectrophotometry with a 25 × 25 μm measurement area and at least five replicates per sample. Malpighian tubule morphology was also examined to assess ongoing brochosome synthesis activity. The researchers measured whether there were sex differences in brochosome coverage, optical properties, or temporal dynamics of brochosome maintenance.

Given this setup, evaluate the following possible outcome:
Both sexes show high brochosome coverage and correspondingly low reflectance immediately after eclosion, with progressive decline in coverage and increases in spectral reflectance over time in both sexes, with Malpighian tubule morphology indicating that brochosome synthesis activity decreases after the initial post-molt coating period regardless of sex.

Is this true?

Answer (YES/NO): YES